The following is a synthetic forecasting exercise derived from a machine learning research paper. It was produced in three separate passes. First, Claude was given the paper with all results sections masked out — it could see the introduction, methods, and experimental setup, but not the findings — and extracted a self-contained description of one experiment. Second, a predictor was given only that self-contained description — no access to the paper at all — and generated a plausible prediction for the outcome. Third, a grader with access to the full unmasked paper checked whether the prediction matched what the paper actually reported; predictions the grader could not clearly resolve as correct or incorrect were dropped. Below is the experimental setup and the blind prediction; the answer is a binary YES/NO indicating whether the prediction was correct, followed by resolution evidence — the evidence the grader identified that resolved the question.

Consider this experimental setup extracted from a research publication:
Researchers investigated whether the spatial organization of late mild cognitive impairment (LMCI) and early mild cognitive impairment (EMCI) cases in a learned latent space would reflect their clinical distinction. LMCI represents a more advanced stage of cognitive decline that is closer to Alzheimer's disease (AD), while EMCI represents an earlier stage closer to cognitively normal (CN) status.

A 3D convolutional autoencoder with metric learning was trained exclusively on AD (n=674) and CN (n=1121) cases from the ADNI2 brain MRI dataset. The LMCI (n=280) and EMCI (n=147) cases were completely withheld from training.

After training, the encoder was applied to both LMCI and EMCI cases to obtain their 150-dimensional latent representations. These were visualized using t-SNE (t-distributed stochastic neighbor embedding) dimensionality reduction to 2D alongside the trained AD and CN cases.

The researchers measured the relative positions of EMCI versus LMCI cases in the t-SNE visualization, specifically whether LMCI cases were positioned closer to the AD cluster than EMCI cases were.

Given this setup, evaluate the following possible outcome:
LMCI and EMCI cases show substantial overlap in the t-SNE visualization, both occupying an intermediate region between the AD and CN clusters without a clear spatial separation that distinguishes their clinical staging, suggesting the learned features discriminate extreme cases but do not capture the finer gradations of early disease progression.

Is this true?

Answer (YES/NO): NO